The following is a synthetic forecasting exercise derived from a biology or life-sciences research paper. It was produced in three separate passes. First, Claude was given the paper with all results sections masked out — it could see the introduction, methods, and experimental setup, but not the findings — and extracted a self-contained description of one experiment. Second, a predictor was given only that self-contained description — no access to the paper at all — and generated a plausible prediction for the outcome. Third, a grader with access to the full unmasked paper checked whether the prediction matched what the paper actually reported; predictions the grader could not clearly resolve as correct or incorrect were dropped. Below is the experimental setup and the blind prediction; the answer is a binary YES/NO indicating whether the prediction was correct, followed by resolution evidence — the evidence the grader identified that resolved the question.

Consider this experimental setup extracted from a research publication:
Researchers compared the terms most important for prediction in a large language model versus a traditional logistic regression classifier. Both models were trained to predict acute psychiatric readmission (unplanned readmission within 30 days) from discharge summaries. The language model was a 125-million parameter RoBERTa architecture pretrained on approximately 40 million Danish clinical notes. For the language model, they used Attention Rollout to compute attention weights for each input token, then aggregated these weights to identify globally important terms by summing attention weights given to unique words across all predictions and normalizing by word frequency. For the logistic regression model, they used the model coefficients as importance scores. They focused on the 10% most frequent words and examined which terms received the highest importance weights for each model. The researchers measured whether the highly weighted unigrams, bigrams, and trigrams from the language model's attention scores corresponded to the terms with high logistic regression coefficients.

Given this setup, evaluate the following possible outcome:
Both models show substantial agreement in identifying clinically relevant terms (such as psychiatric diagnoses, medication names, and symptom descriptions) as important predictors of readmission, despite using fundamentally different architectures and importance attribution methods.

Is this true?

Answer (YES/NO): NO